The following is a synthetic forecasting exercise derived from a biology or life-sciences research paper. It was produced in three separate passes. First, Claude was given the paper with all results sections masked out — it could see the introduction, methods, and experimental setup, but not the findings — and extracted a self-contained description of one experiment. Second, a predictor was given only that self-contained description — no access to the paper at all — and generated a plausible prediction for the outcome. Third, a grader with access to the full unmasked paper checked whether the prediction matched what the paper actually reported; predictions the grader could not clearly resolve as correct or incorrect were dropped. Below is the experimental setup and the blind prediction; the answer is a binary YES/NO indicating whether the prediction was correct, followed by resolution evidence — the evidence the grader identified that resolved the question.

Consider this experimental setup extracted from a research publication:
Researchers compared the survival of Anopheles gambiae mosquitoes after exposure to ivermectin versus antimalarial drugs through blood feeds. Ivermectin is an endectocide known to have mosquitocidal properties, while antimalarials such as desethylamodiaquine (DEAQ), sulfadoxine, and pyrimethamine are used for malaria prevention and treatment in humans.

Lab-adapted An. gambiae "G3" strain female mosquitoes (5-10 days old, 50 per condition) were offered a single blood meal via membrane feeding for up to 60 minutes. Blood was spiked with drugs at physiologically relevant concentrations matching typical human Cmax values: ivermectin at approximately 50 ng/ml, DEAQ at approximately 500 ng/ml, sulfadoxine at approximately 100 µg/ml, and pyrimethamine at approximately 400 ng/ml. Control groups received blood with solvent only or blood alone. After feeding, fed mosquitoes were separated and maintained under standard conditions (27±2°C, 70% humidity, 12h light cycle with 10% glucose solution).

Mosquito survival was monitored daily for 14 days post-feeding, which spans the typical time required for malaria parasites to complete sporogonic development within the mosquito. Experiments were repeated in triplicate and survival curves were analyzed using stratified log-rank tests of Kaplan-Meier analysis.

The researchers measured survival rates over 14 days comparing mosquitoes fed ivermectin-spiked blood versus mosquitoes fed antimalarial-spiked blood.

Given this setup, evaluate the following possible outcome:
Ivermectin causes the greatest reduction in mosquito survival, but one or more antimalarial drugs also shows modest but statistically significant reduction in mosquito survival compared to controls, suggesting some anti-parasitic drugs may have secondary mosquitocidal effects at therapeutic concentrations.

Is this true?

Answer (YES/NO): NO